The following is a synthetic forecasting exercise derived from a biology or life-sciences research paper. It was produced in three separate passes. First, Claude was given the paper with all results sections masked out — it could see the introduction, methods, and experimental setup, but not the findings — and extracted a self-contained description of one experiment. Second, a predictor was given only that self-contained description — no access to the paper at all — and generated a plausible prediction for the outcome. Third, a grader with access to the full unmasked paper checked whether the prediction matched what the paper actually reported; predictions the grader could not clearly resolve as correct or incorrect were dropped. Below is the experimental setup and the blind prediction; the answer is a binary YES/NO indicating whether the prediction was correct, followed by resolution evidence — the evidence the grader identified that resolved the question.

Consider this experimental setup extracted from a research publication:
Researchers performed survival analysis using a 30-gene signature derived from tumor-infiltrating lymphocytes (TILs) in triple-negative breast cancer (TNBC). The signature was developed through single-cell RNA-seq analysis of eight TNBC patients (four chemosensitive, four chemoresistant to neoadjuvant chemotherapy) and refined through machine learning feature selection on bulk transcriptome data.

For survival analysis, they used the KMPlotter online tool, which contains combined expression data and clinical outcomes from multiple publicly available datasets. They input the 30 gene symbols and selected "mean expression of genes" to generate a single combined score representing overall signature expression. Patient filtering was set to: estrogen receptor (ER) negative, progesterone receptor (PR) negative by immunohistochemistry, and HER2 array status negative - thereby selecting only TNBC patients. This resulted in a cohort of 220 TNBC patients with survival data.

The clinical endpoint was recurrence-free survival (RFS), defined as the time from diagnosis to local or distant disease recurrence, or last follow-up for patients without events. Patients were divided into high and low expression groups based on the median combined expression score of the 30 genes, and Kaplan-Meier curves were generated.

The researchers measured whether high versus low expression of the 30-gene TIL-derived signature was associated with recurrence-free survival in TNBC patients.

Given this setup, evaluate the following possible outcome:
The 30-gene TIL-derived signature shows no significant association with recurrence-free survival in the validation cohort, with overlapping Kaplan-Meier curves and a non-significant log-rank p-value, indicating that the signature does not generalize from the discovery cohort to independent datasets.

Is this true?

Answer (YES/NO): NO